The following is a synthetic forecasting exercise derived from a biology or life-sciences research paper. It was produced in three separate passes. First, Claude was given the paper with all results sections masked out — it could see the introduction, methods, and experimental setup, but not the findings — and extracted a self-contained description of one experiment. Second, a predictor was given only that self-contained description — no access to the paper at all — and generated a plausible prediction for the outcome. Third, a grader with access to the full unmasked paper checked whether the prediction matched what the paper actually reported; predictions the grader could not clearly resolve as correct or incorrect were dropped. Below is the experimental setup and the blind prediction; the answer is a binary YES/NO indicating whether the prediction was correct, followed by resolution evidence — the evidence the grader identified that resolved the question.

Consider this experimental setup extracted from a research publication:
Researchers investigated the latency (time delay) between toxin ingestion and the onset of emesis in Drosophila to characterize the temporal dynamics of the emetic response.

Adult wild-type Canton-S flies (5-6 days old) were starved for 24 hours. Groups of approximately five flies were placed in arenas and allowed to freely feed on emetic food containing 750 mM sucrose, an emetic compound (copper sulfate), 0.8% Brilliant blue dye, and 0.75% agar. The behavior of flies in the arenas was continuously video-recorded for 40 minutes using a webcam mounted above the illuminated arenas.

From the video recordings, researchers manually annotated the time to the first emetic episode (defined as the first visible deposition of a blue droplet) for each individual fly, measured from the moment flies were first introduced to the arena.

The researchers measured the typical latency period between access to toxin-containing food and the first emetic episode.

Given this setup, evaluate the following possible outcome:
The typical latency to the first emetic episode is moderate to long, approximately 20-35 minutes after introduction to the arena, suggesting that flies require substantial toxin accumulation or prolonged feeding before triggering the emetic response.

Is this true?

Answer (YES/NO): NO